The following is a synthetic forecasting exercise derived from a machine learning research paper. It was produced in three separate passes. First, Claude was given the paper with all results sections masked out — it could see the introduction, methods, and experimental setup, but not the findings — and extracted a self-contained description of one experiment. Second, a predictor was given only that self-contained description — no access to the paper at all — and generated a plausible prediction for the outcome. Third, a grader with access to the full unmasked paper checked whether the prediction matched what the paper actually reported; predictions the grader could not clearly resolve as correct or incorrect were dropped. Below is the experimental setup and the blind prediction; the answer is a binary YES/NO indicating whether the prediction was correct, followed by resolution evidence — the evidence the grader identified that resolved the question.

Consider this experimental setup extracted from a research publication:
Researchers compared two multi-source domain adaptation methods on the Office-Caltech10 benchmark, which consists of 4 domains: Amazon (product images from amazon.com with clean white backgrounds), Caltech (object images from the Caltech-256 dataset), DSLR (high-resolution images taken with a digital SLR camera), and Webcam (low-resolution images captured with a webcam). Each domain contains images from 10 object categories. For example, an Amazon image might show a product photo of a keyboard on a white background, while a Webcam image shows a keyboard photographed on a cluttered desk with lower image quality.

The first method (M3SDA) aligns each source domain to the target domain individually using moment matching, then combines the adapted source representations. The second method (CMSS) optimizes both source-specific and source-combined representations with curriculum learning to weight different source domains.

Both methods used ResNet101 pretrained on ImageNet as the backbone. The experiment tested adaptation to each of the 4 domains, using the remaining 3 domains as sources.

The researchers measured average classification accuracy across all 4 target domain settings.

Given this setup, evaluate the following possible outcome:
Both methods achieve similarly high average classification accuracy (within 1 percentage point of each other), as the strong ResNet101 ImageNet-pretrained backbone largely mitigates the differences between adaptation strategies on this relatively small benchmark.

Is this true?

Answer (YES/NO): YES